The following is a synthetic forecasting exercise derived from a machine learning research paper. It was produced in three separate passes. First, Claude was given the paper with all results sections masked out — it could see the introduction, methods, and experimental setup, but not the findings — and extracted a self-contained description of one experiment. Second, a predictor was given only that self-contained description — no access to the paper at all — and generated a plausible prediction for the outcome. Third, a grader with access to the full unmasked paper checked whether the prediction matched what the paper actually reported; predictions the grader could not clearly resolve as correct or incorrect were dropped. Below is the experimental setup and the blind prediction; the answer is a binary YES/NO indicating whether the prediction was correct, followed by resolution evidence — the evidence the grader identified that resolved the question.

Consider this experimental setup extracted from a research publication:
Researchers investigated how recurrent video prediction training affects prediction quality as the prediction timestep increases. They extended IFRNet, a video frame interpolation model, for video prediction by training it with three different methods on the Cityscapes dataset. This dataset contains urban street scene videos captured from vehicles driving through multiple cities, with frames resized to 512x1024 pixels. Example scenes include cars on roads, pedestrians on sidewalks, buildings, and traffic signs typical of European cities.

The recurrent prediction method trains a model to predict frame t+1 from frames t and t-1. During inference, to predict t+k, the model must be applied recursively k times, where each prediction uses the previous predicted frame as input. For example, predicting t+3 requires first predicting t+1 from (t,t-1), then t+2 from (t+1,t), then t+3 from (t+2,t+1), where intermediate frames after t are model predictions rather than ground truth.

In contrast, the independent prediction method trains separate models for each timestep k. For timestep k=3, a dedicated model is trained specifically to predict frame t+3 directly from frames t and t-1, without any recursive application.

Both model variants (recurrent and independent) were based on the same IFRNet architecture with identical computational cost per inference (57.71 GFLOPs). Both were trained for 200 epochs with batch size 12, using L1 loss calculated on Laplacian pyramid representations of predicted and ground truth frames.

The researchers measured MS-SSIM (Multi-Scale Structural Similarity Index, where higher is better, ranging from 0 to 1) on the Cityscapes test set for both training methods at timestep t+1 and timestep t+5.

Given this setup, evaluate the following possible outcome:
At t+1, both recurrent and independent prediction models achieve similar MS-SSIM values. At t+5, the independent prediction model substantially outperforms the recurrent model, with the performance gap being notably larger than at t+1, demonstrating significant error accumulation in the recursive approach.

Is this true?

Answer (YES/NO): YES